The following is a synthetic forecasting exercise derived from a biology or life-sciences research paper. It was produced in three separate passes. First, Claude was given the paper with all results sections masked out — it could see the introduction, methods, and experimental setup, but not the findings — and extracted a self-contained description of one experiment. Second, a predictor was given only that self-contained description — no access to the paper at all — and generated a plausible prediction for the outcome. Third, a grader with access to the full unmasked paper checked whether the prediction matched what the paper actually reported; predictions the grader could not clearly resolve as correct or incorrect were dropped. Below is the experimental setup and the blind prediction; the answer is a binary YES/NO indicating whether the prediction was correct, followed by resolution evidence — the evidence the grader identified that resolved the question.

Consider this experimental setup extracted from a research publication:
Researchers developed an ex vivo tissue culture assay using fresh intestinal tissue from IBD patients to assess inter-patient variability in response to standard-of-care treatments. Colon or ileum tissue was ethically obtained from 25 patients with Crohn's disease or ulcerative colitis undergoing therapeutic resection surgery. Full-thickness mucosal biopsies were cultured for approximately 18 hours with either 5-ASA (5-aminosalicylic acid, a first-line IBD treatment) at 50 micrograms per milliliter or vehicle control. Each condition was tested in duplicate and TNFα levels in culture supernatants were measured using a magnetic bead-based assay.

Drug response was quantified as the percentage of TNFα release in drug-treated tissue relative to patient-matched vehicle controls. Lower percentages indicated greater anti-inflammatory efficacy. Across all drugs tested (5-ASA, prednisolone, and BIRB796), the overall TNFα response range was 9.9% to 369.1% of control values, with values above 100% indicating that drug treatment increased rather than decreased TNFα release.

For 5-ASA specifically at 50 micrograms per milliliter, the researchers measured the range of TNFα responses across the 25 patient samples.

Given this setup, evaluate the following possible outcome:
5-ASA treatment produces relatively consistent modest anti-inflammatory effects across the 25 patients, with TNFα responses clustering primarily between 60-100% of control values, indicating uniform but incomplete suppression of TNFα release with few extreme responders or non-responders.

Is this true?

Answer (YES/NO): NO